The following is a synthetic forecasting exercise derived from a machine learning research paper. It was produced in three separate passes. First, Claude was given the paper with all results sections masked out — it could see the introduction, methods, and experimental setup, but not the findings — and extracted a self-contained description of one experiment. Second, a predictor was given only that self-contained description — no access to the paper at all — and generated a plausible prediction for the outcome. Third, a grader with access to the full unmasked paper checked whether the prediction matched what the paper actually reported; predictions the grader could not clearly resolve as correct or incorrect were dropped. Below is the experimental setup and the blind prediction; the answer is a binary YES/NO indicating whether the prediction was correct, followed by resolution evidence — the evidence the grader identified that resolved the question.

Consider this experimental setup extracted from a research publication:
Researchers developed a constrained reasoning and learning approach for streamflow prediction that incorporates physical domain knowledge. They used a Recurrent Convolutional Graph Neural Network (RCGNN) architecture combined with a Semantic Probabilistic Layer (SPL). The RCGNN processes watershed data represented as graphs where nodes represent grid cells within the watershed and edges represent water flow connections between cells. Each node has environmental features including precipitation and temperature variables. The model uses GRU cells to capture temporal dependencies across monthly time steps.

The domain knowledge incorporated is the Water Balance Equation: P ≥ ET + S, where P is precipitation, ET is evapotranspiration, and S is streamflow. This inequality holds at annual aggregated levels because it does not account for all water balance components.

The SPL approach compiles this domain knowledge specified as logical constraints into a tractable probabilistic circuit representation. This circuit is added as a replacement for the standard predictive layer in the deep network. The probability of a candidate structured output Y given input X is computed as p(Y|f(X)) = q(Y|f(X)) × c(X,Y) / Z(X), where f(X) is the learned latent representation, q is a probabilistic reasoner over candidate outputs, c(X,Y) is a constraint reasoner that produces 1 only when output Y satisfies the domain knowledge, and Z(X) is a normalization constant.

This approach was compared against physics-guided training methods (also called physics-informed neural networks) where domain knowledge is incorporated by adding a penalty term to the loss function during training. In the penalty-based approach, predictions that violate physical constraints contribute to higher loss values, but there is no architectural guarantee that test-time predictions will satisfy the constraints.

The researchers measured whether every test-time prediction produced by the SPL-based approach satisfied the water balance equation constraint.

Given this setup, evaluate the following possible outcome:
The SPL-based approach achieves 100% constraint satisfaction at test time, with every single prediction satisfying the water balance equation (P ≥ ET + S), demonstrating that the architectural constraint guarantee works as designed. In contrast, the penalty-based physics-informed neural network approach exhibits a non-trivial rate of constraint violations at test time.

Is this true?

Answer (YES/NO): YES